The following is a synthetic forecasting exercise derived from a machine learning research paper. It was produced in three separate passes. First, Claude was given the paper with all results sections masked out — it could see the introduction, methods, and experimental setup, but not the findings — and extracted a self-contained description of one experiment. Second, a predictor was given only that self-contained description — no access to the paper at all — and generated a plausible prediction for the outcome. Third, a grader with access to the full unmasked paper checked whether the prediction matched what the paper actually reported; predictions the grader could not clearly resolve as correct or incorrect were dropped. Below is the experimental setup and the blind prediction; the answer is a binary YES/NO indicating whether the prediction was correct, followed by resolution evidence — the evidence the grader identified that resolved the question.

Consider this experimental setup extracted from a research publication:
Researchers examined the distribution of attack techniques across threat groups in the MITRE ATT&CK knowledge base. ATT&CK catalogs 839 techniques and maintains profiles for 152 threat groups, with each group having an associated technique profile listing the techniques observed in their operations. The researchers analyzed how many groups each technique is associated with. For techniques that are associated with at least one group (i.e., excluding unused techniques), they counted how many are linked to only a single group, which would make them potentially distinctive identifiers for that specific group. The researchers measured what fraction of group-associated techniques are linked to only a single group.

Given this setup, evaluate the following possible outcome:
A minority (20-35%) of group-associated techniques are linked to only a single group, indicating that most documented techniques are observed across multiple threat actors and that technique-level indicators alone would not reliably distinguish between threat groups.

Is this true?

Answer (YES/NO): YES